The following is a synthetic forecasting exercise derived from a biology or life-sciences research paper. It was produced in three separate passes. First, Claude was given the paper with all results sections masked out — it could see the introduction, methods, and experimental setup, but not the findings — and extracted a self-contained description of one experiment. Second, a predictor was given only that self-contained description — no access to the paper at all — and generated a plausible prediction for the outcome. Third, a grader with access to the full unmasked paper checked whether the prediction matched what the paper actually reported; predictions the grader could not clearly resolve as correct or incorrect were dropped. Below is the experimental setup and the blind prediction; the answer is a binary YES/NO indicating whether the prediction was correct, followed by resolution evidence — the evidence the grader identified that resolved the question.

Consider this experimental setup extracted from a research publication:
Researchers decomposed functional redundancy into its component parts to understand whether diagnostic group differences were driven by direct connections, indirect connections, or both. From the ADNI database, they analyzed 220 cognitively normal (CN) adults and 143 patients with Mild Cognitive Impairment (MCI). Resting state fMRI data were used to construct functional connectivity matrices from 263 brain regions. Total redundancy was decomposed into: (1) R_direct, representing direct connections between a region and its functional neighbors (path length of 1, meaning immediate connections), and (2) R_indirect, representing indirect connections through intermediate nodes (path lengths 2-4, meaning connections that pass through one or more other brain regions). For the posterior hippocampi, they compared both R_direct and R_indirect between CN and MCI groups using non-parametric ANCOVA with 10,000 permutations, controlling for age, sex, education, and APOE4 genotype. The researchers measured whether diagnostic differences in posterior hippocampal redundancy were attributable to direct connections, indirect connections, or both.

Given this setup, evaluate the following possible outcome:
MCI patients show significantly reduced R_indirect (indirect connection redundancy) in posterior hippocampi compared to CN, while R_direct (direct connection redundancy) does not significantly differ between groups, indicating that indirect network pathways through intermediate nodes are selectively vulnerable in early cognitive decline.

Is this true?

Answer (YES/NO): NO